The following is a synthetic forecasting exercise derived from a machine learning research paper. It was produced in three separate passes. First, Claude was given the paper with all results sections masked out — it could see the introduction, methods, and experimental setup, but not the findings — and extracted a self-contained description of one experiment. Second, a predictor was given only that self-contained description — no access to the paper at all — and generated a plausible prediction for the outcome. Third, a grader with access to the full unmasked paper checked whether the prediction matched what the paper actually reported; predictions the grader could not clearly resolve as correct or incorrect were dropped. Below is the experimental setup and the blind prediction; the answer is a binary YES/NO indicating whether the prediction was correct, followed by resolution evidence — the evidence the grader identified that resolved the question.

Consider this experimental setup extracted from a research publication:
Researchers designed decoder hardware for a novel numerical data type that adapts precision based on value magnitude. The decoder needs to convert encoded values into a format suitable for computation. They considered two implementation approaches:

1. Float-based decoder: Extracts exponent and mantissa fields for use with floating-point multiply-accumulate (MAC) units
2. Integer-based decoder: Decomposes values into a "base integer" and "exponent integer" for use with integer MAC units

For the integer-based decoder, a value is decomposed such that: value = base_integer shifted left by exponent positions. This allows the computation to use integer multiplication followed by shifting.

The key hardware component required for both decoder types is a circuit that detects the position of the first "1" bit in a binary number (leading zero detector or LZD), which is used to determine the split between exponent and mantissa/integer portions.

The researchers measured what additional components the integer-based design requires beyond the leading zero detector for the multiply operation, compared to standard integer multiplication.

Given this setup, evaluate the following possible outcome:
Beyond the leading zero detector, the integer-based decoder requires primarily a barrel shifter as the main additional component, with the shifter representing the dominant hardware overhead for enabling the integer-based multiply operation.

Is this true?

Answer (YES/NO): NO